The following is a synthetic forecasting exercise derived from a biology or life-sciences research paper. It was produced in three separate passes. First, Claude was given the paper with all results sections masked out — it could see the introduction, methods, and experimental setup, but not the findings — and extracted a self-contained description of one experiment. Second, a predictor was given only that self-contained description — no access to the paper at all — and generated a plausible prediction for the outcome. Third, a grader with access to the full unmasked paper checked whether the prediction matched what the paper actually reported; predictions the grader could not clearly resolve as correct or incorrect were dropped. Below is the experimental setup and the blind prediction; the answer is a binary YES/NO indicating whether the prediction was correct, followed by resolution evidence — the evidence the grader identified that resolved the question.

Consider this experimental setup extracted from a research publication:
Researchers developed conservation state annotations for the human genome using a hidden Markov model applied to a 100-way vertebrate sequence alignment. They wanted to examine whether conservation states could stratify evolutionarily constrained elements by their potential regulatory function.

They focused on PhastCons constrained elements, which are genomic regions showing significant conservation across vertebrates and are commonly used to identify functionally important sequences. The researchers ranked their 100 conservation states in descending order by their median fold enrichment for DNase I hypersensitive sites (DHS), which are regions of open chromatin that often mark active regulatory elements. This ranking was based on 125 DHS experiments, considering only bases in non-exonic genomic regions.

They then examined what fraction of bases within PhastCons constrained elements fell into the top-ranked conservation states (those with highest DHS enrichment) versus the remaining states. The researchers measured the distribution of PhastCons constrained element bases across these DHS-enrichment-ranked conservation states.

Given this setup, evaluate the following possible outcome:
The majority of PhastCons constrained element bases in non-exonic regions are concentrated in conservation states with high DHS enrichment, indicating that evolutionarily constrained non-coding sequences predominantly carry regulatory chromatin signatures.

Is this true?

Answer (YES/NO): NO